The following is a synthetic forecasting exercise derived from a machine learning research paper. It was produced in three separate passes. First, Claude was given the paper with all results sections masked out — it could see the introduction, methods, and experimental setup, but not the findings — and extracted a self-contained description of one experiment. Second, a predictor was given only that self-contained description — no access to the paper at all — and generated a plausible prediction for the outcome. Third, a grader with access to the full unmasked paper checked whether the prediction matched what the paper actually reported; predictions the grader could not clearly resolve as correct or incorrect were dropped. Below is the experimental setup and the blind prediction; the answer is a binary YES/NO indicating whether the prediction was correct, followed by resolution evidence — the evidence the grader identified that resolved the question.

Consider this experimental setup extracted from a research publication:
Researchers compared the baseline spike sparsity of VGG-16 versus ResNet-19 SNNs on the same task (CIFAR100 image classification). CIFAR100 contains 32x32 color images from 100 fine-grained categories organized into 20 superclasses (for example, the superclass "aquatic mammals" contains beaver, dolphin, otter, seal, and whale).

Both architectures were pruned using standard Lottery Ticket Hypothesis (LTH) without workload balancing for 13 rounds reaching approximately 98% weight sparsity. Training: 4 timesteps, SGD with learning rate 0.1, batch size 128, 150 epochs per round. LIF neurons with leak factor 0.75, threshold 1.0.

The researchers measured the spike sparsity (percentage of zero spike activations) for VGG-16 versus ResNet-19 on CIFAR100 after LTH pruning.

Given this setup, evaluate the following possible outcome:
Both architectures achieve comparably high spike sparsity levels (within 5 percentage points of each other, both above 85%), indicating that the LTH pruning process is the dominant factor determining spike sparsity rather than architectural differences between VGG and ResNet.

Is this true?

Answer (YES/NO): NO